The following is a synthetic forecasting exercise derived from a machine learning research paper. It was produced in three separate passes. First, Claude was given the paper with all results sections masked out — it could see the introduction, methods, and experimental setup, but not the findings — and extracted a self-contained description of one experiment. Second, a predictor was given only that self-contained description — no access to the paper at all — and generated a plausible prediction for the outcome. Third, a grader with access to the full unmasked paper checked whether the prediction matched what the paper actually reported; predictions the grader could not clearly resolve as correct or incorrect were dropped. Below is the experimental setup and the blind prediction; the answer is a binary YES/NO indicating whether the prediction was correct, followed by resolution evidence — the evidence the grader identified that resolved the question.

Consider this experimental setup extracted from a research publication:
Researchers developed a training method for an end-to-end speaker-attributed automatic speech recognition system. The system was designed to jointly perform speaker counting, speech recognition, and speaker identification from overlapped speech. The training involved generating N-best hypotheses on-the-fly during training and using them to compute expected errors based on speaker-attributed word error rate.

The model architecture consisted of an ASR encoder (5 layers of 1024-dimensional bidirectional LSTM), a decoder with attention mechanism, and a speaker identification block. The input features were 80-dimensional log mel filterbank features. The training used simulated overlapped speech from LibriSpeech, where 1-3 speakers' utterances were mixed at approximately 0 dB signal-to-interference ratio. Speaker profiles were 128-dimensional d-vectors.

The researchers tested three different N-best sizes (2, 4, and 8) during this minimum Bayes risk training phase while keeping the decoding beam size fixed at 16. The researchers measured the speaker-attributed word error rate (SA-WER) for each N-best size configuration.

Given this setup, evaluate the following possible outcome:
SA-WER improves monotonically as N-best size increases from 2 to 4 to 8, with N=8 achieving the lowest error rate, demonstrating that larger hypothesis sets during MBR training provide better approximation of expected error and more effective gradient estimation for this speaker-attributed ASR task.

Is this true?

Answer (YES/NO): NO